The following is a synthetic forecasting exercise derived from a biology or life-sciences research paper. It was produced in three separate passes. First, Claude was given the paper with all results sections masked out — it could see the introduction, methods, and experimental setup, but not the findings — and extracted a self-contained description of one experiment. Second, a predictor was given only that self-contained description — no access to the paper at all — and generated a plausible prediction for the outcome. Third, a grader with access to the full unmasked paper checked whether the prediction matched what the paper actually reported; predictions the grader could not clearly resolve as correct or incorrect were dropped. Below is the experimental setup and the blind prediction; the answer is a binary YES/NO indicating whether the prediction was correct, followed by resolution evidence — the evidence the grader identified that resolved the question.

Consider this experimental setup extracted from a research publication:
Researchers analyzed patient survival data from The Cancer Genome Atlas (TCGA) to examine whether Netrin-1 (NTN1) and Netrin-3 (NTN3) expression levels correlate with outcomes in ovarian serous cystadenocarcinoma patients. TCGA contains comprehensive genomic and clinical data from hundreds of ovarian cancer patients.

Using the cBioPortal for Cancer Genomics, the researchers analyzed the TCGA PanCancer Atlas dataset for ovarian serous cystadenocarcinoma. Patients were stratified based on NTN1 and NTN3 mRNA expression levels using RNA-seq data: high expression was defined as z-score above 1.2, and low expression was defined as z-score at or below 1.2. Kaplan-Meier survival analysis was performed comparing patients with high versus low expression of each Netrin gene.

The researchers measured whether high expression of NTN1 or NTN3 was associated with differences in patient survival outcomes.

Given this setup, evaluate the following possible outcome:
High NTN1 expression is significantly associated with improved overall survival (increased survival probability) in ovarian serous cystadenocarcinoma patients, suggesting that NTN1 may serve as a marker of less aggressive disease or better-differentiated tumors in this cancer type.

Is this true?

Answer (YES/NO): NO